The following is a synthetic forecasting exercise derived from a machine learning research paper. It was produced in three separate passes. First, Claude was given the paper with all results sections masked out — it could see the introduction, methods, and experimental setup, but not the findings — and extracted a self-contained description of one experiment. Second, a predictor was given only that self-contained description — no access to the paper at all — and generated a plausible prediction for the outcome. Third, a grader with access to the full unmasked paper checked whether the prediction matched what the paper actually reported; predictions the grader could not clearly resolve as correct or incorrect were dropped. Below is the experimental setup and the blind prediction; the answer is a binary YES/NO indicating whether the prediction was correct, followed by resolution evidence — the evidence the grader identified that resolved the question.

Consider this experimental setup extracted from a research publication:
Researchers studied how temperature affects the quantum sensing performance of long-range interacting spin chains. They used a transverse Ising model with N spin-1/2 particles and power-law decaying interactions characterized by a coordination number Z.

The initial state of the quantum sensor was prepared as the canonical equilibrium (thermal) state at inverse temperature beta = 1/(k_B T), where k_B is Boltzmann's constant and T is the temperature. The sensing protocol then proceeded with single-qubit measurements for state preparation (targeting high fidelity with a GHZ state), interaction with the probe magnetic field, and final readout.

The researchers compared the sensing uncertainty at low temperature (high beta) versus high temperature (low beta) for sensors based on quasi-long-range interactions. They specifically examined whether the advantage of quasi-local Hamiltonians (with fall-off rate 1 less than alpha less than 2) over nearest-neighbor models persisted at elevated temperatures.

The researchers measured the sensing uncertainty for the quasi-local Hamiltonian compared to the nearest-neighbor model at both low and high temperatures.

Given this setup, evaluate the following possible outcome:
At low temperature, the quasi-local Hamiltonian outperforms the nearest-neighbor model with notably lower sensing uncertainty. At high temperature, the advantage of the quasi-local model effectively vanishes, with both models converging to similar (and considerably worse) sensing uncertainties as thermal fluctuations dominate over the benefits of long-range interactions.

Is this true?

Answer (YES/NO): NO